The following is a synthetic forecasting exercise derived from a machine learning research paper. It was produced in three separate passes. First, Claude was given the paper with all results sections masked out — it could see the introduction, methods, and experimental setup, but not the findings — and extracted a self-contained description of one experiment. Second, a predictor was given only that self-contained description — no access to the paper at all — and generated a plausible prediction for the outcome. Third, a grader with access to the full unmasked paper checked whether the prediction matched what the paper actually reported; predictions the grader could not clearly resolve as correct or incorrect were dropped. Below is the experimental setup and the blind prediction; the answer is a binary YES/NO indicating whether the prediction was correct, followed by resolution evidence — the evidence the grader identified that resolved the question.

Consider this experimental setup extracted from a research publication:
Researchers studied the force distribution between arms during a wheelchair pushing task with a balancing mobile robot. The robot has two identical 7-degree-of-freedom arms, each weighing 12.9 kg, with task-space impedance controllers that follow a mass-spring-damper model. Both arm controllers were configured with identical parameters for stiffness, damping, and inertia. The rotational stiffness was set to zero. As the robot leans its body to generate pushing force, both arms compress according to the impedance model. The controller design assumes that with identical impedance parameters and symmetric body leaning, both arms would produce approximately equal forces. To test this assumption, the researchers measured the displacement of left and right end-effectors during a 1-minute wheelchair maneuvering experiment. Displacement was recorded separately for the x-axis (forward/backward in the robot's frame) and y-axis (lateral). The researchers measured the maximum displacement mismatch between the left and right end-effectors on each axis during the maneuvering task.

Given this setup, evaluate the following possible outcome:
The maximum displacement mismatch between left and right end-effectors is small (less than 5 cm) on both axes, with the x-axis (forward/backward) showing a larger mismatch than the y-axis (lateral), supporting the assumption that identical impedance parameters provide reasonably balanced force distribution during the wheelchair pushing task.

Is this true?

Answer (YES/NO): NO